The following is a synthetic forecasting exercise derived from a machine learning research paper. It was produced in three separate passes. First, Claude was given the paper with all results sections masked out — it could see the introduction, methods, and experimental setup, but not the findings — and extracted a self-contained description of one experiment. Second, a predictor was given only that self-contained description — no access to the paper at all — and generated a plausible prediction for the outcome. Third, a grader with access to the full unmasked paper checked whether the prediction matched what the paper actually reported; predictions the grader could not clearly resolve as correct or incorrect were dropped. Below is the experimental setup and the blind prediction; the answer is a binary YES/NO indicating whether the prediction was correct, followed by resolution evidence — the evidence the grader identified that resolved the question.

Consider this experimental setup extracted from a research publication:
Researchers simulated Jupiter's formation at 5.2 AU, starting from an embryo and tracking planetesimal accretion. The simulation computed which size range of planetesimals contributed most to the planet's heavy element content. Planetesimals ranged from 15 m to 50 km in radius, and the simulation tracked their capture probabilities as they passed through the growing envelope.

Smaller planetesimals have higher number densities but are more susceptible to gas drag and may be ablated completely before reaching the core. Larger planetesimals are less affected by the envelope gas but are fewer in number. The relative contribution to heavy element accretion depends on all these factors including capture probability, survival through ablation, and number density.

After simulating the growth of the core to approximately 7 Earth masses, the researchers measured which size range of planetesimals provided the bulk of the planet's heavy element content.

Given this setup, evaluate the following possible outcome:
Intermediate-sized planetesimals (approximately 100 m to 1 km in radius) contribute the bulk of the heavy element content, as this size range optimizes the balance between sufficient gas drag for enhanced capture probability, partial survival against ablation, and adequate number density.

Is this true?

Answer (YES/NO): NO